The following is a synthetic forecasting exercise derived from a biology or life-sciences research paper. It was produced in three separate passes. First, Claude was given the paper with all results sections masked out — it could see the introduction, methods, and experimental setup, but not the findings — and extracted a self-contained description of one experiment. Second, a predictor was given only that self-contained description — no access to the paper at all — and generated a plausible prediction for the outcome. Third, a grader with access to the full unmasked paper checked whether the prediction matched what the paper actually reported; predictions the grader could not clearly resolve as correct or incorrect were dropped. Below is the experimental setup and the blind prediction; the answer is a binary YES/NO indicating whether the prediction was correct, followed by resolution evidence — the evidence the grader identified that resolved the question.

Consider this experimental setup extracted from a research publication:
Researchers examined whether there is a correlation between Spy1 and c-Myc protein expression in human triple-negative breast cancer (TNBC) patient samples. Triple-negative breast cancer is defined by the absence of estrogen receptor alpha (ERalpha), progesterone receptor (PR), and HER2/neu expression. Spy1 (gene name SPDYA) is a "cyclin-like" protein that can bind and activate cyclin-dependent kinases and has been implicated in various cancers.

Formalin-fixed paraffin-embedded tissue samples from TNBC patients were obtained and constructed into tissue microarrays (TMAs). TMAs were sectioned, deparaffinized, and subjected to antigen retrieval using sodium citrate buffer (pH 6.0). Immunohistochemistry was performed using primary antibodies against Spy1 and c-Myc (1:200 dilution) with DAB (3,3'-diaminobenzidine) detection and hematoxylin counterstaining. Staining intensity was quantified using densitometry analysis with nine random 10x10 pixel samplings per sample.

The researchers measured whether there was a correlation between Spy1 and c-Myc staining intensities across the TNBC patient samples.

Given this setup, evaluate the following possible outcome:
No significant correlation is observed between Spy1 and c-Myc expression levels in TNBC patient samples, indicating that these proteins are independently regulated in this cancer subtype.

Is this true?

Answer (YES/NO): NO